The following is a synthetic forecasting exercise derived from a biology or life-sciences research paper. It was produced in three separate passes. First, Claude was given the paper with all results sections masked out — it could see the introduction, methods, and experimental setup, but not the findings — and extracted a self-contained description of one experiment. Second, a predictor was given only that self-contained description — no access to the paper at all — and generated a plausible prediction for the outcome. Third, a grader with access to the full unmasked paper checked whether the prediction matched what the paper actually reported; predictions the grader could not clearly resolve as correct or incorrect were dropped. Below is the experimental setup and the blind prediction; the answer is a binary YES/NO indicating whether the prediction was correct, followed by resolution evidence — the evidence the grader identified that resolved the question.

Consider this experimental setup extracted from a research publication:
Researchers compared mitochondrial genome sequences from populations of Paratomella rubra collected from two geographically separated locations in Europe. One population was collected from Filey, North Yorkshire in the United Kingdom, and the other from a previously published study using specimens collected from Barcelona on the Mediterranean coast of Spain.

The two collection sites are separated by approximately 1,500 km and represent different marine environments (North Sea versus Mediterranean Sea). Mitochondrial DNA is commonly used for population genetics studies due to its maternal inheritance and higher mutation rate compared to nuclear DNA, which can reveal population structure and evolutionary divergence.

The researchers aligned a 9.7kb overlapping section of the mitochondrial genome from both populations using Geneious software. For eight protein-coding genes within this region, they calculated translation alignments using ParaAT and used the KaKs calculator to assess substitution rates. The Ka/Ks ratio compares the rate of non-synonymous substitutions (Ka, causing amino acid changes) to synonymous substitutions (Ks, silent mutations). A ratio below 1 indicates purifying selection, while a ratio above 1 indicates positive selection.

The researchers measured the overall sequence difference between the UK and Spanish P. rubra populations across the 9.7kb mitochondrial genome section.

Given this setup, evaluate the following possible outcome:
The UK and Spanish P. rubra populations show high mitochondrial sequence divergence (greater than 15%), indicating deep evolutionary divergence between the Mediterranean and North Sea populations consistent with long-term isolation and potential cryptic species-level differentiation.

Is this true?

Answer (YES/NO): YES